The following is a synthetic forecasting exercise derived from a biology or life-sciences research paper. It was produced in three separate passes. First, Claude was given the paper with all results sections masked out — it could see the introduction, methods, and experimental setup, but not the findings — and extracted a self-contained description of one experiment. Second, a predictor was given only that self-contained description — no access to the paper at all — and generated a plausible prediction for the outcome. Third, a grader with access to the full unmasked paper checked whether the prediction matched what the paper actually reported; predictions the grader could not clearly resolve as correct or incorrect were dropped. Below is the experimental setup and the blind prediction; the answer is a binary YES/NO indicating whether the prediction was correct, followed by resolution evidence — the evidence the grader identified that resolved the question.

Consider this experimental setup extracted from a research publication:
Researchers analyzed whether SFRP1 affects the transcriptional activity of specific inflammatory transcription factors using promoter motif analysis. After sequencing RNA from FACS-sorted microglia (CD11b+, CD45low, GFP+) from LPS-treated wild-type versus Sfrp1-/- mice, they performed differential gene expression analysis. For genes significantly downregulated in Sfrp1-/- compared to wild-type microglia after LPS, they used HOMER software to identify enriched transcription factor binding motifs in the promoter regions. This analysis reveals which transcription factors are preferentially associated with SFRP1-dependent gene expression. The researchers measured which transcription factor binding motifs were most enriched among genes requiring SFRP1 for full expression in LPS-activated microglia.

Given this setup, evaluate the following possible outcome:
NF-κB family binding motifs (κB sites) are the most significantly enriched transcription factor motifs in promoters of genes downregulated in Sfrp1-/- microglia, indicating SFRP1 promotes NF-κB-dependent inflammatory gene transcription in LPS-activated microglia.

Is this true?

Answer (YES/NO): NO